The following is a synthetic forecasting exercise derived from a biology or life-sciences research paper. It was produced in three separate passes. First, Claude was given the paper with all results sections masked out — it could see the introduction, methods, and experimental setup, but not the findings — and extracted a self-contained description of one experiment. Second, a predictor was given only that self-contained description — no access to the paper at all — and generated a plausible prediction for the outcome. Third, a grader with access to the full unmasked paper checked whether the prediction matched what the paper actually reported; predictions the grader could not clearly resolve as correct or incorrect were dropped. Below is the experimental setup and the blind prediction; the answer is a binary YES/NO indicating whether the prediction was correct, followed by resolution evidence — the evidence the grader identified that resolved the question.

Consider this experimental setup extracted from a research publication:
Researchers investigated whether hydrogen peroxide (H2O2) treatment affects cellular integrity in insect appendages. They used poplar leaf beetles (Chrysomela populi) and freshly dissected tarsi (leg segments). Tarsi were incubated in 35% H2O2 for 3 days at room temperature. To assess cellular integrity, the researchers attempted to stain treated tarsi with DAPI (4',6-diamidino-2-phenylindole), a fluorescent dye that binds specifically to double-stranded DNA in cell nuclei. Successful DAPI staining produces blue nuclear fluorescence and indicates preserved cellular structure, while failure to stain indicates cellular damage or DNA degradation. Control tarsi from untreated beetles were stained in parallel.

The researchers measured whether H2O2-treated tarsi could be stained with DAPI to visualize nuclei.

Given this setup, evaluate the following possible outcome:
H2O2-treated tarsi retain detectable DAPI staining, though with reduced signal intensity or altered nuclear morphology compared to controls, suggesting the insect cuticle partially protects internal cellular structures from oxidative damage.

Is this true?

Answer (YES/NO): NO